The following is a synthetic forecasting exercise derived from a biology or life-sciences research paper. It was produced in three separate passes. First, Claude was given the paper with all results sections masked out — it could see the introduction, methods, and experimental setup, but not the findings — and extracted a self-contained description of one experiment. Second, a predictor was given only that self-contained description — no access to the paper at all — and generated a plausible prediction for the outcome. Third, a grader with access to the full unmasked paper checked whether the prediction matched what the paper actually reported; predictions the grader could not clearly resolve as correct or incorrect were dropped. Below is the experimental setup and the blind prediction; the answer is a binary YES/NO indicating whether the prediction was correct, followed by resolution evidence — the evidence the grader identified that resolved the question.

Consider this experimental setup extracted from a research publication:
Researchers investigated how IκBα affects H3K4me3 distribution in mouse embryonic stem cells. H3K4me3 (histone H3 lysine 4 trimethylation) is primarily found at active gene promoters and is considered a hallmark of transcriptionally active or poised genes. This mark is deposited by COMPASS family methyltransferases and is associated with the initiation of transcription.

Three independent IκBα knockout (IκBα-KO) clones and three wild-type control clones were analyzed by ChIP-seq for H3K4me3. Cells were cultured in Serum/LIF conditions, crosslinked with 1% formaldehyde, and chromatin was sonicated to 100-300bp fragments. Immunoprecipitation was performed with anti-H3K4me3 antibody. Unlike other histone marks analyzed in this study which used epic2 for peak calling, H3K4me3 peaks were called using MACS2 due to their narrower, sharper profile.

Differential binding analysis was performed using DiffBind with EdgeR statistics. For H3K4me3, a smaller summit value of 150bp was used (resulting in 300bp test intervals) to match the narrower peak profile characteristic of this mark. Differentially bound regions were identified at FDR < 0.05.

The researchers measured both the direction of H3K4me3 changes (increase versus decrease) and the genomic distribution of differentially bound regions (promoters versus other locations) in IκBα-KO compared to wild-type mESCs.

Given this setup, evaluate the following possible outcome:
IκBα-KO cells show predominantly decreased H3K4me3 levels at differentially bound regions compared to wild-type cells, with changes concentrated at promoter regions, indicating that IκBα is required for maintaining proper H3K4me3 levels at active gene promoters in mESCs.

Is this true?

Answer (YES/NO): NO